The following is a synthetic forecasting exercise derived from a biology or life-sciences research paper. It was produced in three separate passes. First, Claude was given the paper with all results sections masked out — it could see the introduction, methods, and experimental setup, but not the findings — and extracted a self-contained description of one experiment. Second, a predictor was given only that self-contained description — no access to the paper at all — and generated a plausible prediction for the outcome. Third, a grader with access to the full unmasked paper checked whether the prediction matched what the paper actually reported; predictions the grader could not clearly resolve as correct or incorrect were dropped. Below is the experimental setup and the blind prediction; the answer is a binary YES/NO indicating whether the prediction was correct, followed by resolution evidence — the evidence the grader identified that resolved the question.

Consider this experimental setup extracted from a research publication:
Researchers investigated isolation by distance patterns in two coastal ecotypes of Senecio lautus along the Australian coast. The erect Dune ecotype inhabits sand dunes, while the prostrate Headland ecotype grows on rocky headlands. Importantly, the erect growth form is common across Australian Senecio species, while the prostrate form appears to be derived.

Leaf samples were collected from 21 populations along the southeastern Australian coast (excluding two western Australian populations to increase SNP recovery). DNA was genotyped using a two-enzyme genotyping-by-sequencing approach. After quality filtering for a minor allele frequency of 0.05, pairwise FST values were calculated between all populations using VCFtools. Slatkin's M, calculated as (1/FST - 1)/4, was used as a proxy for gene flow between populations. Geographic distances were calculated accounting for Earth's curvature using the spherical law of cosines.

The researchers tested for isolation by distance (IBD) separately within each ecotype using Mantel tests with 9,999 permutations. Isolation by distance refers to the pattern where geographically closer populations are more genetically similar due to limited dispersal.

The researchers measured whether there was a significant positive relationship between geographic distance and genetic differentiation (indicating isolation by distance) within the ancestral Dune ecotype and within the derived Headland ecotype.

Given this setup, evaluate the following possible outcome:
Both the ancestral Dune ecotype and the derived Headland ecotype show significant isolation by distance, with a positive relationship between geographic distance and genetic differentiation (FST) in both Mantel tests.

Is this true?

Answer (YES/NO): YES